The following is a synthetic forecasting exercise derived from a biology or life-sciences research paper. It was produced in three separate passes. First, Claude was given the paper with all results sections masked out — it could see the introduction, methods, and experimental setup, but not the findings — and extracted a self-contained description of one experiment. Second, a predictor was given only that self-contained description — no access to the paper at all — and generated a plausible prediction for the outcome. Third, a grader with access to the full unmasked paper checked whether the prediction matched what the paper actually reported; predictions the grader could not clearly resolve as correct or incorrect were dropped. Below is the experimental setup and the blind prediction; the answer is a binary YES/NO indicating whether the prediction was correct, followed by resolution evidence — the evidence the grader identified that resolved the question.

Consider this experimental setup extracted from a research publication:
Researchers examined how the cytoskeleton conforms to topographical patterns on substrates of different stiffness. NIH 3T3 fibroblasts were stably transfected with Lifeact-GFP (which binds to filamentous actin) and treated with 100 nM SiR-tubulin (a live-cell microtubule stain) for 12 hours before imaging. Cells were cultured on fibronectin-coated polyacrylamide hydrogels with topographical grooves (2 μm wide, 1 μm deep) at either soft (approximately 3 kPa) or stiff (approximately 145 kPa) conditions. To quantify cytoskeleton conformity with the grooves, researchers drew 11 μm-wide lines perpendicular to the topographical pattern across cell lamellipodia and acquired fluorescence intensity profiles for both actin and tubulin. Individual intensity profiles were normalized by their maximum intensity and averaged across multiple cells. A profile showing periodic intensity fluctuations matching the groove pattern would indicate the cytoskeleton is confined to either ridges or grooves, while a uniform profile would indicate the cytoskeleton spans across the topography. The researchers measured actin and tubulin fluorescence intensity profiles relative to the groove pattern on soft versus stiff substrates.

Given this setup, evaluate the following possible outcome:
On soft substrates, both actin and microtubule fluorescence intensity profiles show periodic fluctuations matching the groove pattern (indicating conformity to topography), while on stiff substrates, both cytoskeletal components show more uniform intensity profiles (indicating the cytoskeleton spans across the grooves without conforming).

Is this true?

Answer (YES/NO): NO